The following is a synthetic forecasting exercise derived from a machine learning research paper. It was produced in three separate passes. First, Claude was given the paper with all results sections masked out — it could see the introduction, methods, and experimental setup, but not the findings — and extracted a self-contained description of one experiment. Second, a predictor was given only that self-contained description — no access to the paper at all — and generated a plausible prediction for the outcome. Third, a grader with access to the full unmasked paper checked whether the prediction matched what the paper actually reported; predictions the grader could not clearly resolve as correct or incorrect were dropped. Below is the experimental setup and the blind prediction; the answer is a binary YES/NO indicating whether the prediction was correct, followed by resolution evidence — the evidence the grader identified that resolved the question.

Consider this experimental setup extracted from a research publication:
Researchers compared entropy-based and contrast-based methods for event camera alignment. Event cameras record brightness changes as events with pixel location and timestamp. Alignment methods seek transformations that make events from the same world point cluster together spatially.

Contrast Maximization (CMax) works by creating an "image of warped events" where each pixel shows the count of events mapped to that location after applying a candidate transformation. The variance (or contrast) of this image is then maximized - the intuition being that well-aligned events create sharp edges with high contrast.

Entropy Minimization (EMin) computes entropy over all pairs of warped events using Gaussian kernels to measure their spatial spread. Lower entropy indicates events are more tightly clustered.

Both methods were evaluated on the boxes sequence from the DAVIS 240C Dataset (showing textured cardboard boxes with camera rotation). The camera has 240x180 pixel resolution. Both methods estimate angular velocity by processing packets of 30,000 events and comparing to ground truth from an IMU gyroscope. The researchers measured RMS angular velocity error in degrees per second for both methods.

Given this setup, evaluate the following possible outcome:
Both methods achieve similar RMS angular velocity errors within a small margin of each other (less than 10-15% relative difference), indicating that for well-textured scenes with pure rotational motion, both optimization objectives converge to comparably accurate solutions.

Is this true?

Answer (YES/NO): NO